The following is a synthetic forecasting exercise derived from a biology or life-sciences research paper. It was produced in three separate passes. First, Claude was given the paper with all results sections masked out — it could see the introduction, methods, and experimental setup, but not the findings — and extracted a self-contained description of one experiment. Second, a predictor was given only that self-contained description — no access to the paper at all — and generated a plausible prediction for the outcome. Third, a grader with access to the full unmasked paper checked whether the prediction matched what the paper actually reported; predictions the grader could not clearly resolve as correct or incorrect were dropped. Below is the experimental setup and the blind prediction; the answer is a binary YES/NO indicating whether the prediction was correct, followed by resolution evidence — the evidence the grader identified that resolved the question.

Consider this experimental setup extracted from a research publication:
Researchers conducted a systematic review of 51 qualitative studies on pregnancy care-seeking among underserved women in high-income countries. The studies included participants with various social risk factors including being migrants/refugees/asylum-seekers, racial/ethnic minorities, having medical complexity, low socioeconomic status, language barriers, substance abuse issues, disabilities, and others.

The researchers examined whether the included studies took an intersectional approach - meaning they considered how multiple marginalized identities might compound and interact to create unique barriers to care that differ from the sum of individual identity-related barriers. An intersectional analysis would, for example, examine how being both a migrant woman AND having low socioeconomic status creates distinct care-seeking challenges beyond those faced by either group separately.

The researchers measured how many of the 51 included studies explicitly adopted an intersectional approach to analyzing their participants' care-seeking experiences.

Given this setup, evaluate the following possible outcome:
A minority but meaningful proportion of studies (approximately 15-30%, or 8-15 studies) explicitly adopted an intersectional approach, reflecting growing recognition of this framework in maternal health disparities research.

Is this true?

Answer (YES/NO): NO